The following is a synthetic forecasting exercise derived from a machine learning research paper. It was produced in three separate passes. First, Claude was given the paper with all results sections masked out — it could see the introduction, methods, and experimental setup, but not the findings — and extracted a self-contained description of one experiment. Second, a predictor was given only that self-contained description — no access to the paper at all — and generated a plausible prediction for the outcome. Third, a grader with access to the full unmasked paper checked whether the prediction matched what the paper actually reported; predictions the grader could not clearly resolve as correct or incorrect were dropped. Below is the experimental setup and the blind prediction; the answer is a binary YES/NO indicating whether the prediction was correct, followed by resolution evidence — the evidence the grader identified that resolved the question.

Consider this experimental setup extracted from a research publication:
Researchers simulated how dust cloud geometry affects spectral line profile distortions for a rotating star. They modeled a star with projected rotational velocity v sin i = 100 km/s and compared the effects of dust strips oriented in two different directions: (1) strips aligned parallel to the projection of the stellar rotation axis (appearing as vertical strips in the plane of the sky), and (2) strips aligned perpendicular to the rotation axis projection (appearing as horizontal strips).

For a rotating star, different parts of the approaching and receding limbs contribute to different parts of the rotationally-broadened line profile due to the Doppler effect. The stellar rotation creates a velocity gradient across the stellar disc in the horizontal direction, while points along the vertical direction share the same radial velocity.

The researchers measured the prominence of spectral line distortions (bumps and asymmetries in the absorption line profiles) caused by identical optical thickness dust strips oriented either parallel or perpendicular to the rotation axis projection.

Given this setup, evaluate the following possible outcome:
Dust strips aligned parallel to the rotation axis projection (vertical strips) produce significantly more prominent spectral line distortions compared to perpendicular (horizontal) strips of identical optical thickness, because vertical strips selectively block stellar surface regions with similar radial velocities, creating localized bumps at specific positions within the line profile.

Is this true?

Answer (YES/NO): YES